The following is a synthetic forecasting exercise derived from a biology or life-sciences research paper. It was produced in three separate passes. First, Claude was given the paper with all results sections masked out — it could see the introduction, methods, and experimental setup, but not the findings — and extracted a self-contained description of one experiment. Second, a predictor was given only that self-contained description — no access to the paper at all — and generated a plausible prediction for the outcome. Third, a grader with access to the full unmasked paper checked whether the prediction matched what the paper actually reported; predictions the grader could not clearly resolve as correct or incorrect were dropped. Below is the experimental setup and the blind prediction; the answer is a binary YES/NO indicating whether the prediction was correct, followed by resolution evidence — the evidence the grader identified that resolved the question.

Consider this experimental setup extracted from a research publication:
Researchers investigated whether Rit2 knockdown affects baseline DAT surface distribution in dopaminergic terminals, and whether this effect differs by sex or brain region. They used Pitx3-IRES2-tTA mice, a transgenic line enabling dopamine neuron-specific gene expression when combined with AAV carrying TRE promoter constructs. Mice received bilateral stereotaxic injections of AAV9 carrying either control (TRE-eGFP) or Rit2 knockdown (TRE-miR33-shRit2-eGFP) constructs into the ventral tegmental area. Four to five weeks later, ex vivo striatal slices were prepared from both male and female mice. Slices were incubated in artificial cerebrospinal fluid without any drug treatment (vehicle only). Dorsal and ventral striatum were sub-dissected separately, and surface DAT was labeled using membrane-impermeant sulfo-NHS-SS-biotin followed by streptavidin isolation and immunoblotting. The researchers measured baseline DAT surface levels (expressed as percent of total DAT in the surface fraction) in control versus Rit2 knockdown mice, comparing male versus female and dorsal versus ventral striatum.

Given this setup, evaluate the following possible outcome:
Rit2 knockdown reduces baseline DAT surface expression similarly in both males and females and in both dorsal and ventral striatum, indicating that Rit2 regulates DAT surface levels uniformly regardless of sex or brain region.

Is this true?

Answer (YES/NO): NO